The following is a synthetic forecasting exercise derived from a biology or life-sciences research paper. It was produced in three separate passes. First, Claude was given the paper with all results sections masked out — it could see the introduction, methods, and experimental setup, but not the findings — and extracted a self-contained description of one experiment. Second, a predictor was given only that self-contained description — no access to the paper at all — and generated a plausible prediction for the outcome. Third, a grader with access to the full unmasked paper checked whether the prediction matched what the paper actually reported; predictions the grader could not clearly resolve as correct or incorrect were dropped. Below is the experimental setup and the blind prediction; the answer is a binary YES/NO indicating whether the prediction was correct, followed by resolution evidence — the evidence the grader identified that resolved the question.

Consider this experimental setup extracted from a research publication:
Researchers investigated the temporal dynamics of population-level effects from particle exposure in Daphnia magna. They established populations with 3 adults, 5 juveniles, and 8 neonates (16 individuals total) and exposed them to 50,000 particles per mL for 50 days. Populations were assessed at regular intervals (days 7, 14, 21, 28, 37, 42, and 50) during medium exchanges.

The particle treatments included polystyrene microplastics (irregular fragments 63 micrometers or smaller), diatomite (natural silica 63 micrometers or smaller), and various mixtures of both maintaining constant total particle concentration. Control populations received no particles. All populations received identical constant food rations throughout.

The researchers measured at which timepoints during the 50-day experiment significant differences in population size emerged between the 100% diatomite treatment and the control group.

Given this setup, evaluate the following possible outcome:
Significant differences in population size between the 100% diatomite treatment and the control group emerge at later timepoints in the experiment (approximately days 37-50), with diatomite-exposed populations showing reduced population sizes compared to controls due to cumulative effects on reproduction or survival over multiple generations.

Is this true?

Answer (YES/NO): NO